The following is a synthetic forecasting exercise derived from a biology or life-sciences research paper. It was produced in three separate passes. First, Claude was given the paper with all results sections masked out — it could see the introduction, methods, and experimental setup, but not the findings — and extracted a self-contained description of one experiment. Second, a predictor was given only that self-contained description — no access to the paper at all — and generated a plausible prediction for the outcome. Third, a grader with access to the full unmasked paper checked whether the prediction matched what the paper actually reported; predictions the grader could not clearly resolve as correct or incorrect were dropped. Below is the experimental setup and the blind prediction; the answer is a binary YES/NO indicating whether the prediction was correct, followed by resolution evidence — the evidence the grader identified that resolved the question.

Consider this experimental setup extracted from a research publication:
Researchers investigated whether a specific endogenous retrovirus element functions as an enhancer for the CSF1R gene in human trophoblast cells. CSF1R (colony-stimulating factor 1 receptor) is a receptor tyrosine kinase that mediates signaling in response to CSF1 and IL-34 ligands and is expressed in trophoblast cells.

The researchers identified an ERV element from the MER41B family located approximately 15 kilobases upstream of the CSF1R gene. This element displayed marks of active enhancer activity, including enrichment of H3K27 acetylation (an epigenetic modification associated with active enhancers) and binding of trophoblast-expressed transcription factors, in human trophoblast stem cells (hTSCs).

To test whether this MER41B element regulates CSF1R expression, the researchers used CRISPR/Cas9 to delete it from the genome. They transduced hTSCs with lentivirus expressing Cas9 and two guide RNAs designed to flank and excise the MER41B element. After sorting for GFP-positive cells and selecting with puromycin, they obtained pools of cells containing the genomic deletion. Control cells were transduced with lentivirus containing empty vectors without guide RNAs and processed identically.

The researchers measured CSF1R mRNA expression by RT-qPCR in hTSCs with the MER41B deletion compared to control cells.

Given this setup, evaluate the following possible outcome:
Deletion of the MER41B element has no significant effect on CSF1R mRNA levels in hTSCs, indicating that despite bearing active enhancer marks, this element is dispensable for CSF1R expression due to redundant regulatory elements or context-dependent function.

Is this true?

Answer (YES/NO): NO